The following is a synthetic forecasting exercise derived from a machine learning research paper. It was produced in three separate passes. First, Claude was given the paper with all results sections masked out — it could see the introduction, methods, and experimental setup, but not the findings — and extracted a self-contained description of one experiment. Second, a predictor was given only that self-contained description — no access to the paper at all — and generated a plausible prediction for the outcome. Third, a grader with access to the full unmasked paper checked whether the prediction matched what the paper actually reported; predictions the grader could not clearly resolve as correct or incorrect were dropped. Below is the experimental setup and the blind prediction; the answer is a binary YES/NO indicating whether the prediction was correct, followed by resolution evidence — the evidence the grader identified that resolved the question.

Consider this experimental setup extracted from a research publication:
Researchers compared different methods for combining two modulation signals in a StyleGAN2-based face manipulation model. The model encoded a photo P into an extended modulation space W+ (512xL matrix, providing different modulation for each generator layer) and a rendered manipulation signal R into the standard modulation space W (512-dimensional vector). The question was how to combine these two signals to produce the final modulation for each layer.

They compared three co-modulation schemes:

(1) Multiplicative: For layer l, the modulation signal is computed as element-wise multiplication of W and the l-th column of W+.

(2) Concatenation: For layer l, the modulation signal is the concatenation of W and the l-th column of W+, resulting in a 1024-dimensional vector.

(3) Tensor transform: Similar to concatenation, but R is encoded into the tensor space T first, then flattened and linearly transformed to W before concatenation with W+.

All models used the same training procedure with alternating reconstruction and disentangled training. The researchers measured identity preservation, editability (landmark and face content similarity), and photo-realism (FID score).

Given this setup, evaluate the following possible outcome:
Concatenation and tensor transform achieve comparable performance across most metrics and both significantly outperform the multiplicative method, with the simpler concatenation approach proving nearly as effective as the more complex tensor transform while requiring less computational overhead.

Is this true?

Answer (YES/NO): NO